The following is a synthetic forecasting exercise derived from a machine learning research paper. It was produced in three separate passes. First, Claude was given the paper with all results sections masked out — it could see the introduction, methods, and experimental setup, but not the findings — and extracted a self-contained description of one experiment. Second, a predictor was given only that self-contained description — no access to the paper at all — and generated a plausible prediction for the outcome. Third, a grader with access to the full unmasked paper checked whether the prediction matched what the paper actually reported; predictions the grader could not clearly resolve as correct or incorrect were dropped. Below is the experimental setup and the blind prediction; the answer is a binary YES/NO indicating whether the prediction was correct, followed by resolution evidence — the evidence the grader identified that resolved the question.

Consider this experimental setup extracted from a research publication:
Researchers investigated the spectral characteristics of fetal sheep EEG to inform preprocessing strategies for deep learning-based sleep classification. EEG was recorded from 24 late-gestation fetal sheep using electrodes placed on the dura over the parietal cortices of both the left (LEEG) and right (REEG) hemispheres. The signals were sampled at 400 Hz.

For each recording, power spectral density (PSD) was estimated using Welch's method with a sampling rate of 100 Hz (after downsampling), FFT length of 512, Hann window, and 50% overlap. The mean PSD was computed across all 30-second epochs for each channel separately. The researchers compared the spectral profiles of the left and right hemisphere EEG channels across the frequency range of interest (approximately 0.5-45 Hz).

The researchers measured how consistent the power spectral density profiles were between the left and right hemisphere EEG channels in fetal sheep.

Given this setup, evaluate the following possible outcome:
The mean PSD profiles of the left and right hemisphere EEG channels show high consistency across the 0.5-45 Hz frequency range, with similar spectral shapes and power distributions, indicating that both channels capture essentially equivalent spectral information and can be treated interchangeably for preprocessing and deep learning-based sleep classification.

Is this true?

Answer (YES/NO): NO